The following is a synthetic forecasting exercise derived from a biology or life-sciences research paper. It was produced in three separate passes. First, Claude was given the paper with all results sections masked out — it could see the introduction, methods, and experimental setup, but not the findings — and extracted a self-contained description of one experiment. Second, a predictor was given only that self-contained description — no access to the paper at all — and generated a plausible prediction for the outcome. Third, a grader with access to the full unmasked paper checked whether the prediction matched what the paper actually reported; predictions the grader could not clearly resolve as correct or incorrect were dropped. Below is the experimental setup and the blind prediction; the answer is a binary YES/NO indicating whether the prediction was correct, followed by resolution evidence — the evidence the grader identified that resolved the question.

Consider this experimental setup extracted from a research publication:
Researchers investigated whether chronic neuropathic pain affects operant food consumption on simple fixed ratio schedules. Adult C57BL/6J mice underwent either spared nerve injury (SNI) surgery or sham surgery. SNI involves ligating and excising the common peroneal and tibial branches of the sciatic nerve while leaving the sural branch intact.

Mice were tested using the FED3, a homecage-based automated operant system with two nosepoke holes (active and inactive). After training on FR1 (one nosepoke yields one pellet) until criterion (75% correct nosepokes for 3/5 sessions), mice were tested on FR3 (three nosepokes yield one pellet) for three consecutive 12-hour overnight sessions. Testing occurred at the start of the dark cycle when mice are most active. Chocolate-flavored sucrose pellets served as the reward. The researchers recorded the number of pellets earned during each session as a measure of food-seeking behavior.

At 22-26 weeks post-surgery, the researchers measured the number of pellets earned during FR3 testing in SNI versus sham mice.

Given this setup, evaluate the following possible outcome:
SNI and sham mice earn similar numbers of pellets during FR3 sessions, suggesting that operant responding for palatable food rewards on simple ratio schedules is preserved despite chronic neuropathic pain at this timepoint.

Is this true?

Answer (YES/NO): NO